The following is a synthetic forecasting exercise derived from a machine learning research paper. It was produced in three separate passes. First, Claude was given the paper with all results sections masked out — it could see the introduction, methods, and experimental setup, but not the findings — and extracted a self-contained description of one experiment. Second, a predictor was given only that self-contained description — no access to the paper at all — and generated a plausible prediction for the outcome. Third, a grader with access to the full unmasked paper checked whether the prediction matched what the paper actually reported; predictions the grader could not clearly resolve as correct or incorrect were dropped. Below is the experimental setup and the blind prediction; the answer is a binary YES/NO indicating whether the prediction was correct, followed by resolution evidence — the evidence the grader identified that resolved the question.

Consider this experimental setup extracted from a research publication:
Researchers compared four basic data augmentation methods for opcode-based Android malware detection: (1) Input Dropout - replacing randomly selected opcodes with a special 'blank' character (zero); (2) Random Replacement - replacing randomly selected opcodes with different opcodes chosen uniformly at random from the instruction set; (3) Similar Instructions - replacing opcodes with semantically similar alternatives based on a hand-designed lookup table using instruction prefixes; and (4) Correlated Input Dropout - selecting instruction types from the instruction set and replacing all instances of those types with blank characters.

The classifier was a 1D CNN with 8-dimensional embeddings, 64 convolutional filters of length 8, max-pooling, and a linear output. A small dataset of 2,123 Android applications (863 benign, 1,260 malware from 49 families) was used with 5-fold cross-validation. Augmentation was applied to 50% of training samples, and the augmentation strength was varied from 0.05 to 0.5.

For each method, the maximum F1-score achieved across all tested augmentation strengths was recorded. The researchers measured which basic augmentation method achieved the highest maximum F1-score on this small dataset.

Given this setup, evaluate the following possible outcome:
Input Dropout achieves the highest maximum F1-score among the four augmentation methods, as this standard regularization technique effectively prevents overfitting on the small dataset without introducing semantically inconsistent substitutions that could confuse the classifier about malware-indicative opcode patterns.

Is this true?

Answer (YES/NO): NO